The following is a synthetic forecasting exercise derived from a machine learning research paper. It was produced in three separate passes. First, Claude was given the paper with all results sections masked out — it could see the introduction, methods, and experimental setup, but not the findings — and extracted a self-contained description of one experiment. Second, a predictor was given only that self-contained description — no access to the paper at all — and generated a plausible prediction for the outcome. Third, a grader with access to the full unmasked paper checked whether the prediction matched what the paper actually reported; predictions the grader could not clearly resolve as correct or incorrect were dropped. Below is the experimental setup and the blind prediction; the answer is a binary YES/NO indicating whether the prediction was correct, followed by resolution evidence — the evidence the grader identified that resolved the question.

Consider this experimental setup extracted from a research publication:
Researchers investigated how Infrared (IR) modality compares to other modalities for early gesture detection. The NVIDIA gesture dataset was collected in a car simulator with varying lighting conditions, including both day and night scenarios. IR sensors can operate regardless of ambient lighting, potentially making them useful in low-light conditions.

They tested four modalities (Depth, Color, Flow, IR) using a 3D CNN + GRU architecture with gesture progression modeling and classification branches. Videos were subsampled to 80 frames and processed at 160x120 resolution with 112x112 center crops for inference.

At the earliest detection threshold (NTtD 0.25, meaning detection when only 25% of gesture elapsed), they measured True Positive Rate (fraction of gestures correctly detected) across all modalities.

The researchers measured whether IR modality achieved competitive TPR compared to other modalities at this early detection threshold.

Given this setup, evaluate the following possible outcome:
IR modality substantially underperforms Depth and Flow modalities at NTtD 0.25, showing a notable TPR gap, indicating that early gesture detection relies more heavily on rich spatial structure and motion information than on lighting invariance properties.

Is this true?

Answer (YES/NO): YES